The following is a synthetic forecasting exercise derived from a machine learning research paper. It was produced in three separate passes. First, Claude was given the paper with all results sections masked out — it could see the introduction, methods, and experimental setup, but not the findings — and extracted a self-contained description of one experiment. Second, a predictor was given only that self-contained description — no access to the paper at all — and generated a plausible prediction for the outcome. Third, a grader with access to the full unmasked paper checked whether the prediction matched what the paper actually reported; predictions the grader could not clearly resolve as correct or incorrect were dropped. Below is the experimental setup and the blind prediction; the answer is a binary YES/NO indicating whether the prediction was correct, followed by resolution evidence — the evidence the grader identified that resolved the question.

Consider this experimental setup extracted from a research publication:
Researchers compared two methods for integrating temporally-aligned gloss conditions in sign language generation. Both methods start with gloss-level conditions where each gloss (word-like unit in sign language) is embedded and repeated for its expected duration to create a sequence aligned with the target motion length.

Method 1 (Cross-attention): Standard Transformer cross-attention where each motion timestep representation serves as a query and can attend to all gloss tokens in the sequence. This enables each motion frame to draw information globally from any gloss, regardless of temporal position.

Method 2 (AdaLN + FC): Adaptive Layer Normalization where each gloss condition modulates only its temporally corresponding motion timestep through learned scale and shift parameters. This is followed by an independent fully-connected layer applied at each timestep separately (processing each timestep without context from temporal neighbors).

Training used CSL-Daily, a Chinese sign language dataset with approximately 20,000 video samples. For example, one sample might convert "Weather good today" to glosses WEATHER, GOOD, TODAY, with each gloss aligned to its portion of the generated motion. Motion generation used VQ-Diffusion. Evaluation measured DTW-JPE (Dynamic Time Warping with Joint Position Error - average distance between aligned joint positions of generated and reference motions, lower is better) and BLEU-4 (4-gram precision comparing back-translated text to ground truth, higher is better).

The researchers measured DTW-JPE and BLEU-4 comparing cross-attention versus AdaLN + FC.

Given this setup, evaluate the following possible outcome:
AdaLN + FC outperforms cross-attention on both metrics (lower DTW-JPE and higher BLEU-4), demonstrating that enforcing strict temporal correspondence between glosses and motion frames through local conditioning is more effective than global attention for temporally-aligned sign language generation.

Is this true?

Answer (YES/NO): YES